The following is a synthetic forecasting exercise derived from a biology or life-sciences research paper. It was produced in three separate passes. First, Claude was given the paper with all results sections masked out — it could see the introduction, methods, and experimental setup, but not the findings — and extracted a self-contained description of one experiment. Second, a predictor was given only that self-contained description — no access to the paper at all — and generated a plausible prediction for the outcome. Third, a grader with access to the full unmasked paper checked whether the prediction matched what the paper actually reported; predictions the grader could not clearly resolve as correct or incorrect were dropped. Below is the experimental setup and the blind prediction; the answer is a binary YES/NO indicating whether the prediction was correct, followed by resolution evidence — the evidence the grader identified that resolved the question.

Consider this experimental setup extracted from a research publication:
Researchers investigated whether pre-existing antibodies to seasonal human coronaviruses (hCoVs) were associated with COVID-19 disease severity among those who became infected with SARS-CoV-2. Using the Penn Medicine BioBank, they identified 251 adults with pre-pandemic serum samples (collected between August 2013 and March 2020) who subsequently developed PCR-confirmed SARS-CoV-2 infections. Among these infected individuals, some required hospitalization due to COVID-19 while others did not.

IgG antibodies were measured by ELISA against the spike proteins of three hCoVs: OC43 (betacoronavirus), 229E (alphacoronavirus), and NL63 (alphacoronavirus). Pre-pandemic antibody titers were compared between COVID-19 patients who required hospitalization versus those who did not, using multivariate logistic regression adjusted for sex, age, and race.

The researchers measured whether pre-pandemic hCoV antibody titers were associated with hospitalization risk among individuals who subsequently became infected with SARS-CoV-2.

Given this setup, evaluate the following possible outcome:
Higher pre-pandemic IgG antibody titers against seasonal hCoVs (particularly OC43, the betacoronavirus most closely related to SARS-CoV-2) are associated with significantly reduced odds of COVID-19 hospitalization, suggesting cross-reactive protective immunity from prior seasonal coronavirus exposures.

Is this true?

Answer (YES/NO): NO